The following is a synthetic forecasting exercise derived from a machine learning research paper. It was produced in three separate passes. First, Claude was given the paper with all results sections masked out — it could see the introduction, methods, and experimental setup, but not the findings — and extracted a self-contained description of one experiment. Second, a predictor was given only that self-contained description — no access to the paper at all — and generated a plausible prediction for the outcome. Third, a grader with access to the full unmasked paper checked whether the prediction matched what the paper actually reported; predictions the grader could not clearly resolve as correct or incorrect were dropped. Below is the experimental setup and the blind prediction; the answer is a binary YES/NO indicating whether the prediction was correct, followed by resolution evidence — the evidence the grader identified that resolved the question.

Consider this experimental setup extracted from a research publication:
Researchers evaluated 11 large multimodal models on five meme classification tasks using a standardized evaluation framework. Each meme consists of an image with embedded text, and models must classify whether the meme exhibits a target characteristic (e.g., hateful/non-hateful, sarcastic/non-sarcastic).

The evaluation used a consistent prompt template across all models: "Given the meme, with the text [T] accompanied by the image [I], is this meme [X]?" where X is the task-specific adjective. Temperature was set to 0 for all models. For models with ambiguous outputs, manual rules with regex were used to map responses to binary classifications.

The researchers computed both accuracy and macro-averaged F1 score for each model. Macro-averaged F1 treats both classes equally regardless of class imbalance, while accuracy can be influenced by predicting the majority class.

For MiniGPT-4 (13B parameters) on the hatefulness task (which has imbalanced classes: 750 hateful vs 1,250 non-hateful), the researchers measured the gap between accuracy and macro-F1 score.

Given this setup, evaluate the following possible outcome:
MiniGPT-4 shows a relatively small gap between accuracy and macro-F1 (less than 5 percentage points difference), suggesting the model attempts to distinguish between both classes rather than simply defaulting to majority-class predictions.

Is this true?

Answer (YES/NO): NO